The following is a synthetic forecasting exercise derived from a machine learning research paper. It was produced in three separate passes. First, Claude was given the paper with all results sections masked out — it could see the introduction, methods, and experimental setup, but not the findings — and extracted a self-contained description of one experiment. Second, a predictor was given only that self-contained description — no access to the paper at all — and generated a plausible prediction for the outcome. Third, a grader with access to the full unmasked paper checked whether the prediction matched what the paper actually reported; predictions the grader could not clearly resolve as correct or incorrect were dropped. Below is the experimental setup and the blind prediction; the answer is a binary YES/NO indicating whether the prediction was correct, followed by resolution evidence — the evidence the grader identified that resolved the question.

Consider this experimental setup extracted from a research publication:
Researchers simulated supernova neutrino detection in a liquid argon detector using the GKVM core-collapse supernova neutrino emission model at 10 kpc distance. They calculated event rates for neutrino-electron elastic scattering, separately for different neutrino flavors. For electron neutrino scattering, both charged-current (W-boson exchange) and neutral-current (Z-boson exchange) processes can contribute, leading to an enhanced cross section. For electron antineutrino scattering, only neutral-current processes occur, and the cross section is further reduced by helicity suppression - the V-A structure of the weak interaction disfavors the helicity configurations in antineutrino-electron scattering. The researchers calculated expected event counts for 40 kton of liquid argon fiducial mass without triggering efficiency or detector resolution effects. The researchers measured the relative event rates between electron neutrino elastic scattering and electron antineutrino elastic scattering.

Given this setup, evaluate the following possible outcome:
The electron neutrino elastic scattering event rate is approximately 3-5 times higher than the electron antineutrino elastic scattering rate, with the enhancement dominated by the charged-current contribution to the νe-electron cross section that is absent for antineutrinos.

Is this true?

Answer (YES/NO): NO